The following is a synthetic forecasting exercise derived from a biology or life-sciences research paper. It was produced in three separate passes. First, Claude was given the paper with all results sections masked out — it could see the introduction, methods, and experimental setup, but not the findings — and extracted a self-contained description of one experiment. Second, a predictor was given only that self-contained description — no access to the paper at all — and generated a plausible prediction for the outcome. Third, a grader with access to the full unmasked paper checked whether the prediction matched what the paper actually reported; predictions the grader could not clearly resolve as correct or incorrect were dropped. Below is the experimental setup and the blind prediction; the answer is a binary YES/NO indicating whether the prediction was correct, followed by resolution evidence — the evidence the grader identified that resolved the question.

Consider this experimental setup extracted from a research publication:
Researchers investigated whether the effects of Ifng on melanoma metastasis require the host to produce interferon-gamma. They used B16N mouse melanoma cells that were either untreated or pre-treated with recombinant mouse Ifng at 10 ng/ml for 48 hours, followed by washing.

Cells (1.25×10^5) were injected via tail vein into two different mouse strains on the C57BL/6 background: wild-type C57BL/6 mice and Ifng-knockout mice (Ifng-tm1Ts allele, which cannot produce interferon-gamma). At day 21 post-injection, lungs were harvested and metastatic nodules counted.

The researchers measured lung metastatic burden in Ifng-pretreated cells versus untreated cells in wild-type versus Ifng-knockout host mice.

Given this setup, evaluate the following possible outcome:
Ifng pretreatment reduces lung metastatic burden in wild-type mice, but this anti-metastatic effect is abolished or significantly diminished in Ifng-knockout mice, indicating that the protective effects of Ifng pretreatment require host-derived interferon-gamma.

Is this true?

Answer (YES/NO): NO